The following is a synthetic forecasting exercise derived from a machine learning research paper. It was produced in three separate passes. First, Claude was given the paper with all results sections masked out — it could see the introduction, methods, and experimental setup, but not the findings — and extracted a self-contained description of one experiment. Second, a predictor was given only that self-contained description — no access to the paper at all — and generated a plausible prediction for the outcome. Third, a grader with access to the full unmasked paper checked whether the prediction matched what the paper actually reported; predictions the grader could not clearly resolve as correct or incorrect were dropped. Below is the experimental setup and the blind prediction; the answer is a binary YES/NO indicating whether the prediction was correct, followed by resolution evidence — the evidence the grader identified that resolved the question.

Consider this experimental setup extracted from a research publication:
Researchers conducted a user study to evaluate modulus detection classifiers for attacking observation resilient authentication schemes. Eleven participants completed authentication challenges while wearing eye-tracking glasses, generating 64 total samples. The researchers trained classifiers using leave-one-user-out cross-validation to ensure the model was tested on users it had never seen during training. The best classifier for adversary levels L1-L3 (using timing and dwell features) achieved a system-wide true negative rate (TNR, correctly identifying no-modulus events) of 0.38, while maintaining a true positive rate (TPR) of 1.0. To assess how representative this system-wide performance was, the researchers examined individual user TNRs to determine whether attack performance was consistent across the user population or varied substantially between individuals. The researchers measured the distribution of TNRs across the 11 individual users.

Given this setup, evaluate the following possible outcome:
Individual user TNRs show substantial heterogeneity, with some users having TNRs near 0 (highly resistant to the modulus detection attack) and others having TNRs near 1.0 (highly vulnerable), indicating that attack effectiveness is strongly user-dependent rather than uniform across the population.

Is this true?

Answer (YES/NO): NO